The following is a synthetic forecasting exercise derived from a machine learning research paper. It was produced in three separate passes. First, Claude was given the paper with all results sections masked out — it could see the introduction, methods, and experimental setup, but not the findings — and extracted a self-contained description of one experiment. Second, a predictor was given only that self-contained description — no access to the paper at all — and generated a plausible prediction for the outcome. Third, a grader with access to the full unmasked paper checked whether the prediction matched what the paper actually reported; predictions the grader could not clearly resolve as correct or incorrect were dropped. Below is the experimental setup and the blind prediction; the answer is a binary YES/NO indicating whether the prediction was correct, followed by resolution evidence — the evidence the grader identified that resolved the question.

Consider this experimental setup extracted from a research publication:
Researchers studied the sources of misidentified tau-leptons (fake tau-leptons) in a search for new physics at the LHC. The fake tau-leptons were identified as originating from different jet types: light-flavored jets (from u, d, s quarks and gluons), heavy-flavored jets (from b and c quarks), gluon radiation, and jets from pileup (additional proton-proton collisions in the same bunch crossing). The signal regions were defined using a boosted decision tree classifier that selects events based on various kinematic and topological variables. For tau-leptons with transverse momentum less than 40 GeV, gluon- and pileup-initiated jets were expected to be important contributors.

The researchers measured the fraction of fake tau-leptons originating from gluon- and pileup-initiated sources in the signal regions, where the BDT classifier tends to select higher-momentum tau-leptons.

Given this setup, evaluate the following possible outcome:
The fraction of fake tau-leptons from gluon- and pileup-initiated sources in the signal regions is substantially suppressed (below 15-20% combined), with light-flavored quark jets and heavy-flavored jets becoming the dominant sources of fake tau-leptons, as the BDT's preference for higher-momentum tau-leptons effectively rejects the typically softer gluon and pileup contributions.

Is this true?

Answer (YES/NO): YES